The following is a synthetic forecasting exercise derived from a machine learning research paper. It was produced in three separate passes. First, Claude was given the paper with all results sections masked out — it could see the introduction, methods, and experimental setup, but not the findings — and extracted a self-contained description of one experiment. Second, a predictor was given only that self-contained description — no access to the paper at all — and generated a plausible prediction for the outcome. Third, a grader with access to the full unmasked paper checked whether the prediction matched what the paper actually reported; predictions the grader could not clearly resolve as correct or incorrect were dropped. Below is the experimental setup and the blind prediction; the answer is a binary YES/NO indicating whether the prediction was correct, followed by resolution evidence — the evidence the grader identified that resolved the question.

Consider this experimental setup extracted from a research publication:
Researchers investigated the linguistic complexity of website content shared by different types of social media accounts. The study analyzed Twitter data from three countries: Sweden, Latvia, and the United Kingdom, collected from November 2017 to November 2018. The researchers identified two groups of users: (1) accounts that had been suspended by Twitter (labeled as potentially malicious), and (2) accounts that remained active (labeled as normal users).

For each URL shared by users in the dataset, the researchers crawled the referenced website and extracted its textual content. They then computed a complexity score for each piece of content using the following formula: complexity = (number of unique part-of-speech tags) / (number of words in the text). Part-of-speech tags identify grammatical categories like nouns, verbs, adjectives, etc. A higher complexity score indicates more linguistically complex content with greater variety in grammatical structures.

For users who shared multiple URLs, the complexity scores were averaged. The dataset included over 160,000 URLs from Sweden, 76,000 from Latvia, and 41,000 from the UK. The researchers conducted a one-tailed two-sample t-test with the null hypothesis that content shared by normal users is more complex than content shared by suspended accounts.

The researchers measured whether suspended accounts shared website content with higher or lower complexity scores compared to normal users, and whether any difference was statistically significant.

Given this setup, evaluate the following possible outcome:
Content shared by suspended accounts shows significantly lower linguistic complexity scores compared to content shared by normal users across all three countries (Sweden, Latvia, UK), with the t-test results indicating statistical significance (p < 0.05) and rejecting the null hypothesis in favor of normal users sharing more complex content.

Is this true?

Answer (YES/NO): NO